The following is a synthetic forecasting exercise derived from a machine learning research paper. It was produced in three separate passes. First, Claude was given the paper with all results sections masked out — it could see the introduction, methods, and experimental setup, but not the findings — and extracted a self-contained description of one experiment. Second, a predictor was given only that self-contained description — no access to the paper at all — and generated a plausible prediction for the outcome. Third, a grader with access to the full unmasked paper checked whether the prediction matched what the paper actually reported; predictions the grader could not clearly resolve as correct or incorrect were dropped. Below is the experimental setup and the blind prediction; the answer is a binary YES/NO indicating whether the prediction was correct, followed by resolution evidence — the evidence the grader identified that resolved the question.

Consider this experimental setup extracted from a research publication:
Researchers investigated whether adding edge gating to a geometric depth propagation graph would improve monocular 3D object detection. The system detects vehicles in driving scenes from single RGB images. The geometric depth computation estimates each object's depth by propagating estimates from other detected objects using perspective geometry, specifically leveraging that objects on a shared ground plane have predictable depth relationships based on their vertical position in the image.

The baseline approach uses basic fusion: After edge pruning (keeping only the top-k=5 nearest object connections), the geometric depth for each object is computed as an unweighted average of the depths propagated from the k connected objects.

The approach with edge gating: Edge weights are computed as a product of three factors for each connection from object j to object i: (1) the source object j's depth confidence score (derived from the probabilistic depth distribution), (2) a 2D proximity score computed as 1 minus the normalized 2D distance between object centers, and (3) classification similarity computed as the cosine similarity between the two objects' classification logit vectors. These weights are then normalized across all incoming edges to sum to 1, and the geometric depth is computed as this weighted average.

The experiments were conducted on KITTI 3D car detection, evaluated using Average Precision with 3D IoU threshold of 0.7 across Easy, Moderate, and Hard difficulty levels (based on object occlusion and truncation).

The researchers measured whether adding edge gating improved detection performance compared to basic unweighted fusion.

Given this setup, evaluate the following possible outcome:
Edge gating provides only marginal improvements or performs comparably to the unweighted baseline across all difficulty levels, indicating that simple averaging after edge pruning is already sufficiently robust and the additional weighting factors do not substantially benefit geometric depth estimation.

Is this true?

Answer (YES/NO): NO